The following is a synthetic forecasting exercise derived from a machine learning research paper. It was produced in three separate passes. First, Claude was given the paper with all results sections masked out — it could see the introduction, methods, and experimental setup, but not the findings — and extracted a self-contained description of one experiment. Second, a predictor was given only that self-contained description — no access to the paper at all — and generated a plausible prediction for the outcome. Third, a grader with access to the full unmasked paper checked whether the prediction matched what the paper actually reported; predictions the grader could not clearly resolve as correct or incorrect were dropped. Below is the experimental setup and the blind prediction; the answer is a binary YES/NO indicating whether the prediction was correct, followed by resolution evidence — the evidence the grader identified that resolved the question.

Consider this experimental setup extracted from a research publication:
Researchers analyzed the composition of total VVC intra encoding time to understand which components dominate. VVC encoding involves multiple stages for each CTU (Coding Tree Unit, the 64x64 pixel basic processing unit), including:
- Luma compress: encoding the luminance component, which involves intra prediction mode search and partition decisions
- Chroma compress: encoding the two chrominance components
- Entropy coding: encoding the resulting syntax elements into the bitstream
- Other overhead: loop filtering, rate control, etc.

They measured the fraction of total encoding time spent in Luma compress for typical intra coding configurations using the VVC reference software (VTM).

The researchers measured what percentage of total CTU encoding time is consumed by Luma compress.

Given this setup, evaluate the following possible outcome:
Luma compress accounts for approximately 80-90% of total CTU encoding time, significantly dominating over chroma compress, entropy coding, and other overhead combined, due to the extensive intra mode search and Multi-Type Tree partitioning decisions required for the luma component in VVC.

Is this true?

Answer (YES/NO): YES